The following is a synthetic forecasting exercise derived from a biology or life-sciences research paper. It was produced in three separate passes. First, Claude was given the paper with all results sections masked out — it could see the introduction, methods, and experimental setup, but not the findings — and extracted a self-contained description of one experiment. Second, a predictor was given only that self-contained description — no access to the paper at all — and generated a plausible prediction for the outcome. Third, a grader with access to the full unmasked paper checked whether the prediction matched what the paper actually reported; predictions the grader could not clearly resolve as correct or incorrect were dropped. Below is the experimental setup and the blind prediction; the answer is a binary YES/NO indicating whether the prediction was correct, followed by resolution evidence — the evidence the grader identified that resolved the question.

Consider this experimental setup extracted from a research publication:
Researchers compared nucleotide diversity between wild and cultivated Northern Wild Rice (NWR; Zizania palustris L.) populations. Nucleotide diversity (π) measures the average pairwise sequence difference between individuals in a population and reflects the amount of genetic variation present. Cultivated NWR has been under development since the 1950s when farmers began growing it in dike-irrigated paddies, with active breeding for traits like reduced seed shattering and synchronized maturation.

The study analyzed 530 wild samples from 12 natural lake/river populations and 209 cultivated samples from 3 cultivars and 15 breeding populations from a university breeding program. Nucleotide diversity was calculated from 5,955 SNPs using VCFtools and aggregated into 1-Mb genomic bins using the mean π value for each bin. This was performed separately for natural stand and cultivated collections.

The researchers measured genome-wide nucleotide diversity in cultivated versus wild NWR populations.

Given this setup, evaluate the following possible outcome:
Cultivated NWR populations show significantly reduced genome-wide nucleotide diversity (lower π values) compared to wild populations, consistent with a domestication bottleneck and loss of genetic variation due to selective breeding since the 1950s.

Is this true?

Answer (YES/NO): NO